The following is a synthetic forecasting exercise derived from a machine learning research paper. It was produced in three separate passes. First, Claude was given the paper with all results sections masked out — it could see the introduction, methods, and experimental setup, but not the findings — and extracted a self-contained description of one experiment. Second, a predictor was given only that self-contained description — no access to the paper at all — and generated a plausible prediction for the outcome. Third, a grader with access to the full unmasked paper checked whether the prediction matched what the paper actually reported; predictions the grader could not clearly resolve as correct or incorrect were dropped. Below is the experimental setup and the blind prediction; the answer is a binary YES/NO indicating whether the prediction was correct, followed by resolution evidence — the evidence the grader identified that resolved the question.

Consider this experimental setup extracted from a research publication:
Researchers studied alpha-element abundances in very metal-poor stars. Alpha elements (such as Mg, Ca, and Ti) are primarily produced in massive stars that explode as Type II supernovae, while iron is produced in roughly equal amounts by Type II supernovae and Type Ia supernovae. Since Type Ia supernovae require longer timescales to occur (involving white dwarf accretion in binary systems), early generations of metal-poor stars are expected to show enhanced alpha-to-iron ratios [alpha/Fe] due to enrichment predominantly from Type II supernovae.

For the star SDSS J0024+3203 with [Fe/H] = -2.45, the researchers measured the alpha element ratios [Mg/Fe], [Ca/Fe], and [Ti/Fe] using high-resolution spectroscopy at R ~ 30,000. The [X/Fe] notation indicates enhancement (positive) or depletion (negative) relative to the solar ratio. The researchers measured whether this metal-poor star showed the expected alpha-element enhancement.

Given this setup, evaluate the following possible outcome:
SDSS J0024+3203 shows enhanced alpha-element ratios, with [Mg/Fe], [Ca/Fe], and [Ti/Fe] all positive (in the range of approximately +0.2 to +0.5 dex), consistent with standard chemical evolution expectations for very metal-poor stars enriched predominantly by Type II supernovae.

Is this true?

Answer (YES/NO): YES